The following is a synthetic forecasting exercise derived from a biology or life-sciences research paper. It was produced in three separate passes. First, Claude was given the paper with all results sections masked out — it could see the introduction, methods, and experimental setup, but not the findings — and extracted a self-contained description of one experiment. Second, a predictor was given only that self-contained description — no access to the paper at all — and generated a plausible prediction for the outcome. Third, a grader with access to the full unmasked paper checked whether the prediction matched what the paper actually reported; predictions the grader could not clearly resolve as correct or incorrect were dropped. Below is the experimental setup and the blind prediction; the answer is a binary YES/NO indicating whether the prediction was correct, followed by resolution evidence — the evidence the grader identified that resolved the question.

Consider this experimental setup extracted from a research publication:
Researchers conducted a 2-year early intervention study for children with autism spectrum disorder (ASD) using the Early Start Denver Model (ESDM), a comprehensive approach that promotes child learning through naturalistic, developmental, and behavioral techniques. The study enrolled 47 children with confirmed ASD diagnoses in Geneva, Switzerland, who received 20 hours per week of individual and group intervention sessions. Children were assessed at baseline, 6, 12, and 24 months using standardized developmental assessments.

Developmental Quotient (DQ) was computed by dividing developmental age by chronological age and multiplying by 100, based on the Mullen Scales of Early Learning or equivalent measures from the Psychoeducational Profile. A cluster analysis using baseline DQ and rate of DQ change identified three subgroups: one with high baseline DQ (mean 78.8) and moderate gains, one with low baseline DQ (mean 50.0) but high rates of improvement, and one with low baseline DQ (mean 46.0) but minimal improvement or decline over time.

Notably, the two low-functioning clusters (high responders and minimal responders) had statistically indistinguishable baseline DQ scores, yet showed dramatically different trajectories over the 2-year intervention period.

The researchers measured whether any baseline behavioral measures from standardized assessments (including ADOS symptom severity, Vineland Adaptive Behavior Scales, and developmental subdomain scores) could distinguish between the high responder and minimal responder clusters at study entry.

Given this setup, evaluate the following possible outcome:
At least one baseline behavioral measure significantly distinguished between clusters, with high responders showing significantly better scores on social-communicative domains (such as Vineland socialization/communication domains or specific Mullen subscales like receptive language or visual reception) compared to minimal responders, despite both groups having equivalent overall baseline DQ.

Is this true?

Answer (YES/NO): NO